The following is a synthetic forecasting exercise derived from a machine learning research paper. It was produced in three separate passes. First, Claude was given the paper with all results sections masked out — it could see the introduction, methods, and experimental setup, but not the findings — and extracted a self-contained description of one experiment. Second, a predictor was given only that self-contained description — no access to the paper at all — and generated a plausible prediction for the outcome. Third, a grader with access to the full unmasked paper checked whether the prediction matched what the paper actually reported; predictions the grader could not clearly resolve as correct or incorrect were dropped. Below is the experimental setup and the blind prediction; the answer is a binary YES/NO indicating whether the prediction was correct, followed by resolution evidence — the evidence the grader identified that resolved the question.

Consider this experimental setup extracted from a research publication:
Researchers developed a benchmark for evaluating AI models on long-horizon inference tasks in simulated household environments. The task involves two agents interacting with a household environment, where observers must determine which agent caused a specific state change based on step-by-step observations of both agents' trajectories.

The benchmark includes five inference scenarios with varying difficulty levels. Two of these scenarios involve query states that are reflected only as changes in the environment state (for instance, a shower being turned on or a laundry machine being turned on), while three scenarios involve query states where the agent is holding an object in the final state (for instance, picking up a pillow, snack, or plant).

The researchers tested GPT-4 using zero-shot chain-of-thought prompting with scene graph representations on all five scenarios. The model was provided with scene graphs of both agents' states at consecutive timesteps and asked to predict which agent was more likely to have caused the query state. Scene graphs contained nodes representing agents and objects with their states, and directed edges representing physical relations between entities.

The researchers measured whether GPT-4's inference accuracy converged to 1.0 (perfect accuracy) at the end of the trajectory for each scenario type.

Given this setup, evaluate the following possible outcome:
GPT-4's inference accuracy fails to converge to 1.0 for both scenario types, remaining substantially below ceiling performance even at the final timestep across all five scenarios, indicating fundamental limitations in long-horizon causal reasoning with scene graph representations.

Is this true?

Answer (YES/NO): NO